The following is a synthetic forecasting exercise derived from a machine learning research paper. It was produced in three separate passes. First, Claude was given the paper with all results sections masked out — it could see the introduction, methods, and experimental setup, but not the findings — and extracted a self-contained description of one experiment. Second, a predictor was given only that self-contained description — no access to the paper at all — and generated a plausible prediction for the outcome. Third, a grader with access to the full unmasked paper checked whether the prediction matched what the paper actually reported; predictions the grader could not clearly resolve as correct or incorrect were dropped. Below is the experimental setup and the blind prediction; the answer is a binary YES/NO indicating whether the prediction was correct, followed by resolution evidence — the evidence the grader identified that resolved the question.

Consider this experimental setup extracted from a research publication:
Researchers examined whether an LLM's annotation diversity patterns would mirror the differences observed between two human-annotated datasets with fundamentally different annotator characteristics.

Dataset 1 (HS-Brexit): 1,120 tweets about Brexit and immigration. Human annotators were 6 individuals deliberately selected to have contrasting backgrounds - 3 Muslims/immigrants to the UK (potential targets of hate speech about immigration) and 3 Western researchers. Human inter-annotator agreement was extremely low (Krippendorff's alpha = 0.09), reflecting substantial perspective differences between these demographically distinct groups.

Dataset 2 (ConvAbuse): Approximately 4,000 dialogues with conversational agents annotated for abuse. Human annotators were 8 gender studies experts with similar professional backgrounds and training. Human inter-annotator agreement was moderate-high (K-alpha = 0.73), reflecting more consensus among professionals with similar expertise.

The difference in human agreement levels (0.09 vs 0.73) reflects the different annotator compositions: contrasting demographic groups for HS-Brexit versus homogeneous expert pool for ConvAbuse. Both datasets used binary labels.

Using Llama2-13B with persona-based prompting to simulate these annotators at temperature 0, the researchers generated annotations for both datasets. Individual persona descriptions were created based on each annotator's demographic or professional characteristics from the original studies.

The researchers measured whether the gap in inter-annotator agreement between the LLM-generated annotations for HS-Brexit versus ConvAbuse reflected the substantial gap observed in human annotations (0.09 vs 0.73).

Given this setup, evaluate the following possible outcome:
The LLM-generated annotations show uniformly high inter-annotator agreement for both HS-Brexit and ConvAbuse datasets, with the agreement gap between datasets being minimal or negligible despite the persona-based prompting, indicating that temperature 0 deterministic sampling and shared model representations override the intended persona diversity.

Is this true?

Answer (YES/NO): NO